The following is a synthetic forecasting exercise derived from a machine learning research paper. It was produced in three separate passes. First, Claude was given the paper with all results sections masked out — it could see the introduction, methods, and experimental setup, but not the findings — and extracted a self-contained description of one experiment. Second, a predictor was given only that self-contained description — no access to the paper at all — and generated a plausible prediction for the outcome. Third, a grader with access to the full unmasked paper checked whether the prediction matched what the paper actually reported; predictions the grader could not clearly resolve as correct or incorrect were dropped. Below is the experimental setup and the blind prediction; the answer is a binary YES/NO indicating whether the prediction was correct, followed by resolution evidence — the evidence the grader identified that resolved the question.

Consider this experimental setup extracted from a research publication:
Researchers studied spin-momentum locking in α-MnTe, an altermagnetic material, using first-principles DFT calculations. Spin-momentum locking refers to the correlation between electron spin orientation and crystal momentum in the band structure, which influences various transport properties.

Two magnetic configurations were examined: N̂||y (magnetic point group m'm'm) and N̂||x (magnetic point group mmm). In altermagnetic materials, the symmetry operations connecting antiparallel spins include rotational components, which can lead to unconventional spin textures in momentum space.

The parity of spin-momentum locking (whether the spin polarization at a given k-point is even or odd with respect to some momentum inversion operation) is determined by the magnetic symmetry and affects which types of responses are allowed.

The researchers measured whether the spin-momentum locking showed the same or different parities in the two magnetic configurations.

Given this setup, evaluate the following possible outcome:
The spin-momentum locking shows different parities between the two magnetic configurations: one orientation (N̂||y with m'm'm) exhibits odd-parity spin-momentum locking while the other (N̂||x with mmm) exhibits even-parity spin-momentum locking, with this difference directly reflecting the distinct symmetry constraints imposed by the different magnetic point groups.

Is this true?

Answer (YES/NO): NO